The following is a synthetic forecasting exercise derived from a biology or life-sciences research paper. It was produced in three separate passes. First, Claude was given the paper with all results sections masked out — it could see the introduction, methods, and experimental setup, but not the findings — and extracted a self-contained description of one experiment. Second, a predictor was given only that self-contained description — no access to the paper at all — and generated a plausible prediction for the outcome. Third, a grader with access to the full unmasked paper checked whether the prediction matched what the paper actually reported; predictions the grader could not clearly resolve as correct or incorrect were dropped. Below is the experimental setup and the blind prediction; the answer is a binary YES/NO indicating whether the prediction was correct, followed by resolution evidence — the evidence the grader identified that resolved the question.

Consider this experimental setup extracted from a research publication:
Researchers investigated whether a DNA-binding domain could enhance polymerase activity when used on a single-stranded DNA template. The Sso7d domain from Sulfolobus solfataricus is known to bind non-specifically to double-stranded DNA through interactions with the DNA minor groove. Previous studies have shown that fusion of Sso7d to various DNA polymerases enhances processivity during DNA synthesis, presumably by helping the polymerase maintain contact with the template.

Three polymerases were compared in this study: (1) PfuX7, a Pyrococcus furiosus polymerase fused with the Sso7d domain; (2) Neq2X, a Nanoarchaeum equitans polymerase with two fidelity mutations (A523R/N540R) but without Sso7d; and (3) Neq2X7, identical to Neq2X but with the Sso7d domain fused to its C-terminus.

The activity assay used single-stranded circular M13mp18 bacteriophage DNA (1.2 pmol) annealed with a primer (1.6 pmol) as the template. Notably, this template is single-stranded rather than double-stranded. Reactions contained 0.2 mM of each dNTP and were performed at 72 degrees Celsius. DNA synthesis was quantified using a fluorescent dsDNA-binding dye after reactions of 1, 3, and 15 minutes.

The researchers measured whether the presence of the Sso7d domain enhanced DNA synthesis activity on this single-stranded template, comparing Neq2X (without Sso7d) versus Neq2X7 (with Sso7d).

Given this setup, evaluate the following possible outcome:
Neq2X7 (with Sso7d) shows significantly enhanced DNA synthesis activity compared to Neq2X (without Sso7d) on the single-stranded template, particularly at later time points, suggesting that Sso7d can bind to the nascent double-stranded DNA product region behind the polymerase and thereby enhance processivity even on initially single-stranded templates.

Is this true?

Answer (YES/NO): NO